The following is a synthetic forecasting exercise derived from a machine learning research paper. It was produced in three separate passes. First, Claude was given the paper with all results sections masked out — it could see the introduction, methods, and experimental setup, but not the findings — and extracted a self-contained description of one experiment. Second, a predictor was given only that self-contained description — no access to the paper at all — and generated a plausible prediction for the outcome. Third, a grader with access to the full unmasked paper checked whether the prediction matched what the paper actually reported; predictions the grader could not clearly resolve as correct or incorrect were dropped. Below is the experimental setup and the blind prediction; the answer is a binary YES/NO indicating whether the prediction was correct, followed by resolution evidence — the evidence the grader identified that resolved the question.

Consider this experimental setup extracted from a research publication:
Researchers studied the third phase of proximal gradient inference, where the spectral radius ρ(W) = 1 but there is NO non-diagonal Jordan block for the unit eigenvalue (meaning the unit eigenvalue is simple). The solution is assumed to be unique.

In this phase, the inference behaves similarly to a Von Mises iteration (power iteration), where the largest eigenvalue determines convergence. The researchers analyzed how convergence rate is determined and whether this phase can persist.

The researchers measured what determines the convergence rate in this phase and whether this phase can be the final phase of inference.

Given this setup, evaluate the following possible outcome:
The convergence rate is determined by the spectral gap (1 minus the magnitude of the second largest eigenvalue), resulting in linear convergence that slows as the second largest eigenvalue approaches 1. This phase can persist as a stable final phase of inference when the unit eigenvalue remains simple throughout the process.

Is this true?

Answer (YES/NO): NO